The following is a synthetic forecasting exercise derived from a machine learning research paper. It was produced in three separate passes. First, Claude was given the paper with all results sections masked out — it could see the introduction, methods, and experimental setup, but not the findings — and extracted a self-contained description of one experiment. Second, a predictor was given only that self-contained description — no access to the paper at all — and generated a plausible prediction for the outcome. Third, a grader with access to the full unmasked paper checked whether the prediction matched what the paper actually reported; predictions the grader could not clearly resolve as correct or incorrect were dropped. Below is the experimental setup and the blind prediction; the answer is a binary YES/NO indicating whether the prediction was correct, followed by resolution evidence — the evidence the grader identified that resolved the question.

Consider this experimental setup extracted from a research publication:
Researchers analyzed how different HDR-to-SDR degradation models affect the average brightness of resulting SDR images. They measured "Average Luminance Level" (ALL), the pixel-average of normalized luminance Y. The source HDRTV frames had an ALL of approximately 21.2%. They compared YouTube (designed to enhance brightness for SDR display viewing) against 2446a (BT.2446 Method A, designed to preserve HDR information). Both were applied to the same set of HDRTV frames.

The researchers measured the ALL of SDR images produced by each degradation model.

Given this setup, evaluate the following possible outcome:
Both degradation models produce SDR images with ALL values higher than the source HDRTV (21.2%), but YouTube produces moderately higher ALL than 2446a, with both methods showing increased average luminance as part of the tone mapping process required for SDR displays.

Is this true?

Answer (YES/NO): NO